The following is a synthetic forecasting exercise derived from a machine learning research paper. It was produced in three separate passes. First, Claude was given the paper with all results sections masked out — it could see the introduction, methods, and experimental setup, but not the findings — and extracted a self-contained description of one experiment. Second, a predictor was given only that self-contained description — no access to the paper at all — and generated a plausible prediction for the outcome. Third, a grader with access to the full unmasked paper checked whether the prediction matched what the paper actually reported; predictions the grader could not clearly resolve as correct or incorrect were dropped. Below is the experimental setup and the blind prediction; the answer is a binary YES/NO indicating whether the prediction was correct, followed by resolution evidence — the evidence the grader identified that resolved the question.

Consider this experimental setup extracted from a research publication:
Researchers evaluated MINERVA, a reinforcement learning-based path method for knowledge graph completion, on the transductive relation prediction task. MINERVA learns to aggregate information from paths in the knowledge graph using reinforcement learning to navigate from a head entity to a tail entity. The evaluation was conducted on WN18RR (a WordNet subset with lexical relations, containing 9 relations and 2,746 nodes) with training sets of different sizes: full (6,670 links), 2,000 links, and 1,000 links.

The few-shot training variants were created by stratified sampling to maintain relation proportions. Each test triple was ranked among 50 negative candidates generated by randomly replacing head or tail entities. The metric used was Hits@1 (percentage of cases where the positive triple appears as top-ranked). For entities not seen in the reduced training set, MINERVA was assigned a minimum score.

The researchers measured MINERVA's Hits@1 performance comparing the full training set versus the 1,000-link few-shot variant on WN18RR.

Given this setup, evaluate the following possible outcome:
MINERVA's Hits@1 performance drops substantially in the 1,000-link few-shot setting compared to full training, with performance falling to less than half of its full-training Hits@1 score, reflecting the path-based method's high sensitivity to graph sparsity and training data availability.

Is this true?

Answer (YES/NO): YES